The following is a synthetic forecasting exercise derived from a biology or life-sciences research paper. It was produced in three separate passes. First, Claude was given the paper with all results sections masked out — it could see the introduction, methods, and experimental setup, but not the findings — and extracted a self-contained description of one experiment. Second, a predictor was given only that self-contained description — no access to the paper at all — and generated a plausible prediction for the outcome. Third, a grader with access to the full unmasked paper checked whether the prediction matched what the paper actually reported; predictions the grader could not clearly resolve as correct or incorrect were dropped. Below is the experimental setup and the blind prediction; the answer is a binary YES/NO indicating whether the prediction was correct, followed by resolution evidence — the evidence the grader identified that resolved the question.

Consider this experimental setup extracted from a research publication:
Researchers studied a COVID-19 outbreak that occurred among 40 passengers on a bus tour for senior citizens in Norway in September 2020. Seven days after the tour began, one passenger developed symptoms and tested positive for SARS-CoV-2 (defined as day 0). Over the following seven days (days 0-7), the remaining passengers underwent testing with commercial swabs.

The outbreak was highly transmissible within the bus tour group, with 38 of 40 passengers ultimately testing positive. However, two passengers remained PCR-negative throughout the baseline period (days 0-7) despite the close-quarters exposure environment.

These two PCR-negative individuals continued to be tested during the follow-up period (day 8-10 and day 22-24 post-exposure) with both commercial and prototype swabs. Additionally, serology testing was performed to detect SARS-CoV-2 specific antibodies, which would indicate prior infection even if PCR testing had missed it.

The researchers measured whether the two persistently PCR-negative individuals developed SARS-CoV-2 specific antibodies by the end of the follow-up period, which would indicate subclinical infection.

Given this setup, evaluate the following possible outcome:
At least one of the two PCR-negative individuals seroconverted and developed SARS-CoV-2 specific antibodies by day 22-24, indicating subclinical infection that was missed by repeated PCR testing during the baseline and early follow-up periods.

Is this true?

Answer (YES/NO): NO